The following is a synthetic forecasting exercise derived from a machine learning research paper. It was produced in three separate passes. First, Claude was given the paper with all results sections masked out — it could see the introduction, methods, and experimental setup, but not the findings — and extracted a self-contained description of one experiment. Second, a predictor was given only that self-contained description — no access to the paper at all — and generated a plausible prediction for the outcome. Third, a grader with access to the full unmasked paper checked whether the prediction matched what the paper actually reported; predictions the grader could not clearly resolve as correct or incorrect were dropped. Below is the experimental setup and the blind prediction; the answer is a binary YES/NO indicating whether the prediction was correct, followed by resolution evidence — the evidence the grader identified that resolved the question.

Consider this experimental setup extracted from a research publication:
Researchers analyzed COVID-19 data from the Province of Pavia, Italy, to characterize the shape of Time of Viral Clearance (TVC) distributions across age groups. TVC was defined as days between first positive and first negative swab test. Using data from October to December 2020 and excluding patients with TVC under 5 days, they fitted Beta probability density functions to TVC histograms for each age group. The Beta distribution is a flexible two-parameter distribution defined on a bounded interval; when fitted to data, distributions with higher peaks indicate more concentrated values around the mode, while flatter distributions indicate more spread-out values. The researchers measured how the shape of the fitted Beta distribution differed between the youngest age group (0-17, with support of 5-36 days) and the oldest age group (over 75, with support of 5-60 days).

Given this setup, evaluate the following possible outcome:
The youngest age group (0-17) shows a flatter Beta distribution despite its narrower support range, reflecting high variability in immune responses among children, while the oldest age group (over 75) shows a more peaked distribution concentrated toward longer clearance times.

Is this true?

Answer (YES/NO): NO